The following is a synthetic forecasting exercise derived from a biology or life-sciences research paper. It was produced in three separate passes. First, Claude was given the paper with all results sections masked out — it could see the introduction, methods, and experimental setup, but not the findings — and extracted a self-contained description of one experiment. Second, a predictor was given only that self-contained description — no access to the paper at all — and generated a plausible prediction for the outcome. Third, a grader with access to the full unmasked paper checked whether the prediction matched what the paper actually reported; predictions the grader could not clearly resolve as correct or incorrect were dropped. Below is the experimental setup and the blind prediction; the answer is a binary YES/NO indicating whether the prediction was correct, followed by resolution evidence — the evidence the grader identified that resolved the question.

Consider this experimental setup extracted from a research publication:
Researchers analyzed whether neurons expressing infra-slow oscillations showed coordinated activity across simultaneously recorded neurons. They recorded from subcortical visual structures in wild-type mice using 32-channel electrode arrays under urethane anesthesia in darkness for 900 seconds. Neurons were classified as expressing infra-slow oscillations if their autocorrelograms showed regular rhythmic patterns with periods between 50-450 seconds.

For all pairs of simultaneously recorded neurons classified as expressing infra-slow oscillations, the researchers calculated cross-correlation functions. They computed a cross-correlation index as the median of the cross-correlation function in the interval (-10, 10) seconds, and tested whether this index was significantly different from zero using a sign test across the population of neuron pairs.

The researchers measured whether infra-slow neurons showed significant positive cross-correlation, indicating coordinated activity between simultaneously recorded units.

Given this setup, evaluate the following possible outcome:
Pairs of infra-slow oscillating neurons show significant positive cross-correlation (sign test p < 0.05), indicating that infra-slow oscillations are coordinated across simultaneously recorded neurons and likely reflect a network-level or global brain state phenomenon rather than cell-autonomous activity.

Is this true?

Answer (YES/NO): NO